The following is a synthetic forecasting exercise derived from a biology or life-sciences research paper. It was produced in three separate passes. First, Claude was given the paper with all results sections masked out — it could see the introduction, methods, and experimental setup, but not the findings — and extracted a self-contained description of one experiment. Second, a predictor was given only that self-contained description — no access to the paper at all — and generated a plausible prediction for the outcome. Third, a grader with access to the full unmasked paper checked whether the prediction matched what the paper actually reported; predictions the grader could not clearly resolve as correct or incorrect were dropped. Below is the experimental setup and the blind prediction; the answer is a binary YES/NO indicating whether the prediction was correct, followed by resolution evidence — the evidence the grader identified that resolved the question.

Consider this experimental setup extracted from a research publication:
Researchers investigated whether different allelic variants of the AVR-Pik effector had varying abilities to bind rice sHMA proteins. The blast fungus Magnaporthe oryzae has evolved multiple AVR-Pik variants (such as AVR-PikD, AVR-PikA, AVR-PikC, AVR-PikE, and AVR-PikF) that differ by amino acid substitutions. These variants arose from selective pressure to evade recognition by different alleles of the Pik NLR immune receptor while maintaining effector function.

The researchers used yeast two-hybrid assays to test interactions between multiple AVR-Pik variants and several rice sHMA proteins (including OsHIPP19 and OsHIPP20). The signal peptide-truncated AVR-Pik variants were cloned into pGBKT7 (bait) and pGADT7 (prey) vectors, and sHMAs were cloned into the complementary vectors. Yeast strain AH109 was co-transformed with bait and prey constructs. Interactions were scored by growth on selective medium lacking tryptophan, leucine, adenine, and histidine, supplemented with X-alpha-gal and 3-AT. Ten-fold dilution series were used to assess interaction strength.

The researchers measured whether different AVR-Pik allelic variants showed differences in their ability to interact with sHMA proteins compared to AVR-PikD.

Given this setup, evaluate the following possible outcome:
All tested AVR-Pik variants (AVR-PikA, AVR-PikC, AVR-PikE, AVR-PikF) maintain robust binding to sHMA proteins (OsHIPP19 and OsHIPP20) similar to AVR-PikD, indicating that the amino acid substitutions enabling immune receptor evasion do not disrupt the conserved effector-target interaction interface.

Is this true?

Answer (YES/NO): NO